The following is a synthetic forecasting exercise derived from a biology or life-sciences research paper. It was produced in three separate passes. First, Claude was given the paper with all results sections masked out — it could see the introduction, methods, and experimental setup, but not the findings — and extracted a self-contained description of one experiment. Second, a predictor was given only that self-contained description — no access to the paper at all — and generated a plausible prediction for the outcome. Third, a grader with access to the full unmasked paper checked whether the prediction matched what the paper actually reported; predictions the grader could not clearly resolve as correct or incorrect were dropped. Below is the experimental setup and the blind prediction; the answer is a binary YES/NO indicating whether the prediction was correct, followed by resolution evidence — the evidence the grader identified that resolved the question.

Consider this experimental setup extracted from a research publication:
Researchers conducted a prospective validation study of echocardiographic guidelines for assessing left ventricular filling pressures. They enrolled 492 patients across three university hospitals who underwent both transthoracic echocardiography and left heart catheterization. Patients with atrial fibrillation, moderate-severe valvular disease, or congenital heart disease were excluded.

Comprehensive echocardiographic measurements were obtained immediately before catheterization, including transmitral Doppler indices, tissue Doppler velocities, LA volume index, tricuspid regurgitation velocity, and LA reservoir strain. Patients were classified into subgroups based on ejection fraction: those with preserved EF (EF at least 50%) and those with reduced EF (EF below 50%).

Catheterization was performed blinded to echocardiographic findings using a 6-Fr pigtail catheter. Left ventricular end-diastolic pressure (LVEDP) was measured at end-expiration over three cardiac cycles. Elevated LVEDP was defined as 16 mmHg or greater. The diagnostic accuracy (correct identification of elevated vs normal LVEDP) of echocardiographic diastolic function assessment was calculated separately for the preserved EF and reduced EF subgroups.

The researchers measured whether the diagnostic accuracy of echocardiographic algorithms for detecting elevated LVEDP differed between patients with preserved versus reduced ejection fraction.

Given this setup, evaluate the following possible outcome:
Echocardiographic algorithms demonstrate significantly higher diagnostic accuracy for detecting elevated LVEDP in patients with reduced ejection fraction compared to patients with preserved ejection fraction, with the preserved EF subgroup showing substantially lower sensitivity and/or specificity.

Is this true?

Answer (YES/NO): NO